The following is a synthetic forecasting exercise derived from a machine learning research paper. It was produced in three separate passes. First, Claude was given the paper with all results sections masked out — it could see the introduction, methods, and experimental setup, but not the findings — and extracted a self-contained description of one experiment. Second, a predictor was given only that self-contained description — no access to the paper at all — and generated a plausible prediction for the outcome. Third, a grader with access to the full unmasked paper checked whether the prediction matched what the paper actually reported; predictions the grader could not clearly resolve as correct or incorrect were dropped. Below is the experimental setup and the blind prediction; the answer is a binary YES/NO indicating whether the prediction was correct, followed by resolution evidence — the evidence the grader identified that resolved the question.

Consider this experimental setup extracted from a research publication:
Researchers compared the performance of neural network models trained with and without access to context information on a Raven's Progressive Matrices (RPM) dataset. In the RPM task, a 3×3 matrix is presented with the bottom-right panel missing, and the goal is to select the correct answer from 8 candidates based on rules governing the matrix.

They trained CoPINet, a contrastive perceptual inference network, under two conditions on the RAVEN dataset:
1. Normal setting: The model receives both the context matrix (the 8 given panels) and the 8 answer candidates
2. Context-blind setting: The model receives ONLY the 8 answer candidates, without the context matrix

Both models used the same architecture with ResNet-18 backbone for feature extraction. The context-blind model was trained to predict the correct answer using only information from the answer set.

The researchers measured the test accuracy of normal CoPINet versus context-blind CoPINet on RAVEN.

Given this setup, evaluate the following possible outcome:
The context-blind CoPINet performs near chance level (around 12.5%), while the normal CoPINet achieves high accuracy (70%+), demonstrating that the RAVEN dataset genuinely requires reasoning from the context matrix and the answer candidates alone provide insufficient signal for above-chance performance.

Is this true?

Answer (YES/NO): NO